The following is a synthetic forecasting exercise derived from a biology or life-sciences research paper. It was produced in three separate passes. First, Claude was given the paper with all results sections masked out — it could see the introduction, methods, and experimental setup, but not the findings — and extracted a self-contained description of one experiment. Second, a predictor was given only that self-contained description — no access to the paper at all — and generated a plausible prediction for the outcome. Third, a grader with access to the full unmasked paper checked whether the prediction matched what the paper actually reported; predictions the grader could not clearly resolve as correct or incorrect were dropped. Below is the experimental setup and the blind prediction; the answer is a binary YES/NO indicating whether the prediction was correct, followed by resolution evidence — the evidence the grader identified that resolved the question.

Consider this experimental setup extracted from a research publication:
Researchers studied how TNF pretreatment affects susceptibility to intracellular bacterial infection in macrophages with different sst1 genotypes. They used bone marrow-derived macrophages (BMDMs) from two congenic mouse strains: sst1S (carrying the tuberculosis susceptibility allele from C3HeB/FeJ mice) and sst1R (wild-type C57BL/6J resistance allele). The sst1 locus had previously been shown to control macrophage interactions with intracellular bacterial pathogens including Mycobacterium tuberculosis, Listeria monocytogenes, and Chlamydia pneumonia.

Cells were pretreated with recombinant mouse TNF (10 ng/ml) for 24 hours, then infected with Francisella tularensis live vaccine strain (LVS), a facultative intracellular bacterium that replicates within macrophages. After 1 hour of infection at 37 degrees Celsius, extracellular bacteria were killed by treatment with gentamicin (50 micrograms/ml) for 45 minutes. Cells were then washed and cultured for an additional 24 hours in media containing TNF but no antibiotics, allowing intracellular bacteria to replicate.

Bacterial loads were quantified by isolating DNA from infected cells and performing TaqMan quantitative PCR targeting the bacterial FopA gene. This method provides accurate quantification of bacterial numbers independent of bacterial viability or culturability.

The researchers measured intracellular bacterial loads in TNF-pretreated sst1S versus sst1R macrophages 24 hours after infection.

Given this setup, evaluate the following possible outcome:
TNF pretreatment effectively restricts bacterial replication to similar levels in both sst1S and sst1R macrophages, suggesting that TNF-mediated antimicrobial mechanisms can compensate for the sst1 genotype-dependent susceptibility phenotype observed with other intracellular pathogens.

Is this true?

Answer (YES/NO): NO